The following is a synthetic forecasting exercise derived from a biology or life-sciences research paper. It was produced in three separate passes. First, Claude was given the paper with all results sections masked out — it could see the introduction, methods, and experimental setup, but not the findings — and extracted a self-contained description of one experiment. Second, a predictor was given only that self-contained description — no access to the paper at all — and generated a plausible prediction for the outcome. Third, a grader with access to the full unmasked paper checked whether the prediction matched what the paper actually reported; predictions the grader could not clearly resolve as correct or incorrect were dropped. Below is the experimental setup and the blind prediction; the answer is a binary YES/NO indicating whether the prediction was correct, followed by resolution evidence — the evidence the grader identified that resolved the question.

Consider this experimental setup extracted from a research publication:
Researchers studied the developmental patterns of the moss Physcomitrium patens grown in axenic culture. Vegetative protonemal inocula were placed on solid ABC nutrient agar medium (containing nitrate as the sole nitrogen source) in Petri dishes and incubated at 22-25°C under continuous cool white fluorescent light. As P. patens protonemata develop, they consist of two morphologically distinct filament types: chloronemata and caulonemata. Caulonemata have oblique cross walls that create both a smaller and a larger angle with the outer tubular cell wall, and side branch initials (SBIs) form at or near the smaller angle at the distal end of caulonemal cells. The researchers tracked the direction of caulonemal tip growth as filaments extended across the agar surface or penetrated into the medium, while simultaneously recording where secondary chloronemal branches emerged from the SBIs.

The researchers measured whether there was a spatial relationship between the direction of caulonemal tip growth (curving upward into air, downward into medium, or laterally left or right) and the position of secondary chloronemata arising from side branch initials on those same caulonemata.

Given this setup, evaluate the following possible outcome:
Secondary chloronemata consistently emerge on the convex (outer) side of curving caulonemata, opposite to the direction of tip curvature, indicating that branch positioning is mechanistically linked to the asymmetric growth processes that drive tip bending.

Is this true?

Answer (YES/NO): YES